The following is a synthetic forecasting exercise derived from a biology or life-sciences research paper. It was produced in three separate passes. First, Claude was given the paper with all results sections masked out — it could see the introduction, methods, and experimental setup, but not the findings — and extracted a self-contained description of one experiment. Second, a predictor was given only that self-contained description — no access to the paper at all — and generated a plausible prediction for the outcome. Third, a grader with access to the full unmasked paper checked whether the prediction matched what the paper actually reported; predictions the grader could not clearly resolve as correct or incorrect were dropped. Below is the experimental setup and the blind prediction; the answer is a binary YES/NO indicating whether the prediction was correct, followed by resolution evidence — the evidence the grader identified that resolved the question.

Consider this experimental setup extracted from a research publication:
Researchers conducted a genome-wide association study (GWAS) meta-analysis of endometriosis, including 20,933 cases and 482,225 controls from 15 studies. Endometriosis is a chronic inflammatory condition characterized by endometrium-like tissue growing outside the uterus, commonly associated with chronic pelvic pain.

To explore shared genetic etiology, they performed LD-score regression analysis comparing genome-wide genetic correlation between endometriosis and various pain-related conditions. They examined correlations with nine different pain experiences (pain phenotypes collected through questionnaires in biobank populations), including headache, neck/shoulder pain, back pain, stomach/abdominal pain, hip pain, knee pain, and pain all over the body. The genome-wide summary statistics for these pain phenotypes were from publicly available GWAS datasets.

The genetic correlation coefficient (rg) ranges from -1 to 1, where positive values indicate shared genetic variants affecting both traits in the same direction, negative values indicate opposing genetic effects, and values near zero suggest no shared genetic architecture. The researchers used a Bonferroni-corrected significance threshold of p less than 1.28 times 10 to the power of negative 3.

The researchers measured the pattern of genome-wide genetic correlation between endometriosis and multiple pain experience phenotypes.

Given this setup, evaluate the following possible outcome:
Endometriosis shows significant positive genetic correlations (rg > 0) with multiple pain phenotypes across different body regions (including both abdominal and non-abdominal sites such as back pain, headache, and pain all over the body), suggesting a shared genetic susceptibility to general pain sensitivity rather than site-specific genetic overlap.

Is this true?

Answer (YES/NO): YES